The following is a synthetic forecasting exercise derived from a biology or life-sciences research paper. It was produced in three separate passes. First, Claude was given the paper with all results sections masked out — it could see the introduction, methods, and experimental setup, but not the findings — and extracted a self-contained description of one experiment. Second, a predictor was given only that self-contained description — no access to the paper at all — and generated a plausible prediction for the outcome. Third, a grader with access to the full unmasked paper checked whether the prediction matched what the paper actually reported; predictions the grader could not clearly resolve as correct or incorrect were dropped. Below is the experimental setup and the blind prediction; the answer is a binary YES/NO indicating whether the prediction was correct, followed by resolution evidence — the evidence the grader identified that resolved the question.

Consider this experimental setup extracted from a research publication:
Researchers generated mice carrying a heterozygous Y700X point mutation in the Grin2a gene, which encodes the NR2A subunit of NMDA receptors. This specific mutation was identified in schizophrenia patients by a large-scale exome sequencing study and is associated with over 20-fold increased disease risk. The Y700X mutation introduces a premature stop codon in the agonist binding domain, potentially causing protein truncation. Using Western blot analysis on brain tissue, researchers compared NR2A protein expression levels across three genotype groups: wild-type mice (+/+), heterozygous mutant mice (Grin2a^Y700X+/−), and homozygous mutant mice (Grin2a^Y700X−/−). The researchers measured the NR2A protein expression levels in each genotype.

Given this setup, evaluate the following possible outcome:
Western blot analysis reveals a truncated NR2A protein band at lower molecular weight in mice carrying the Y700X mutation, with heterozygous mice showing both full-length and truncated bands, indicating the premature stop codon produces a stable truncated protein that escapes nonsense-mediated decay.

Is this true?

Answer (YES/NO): NO